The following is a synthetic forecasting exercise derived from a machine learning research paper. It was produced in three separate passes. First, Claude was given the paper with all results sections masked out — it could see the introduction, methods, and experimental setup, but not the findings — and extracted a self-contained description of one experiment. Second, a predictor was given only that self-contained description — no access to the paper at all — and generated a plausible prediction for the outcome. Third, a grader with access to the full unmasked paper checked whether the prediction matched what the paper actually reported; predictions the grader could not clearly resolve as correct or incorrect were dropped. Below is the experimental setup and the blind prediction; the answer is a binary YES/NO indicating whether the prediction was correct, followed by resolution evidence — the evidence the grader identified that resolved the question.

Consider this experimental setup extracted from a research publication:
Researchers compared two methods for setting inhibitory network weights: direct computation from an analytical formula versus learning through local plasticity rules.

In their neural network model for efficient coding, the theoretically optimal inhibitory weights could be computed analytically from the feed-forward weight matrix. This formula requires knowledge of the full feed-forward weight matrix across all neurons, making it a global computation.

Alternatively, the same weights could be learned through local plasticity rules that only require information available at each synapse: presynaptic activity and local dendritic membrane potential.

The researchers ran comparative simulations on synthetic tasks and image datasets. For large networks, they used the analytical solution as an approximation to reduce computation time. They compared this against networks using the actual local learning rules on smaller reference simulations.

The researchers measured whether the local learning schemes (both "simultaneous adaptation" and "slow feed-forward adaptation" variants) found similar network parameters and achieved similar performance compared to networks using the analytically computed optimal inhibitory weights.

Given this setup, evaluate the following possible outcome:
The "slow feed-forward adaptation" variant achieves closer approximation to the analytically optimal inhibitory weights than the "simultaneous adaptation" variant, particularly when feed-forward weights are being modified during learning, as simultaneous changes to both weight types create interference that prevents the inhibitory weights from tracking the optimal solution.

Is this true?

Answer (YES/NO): NO